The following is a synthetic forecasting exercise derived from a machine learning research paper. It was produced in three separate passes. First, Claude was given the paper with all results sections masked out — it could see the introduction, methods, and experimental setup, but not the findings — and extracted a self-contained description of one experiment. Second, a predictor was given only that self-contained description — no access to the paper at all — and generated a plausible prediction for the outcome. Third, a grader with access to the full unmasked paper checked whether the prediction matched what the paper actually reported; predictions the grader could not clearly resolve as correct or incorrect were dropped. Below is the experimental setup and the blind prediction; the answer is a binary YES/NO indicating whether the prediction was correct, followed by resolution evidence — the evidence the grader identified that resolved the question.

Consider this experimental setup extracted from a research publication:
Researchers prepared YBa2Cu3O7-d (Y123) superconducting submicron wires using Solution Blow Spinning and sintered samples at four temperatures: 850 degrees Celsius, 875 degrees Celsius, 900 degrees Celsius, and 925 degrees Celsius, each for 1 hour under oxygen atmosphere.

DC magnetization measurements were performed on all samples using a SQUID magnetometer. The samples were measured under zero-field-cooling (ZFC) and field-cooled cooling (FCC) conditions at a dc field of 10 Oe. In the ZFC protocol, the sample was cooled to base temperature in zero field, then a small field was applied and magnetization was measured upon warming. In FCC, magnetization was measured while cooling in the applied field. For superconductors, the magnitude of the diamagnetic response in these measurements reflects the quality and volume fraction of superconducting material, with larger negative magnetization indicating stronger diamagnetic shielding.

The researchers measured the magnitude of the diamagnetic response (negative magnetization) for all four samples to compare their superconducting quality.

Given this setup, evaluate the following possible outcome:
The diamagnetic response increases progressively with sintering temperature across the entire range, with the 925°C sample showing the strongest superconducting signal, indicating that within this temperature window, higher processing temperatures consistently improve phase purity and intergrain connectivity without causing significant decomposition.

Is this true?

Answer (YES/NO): YES